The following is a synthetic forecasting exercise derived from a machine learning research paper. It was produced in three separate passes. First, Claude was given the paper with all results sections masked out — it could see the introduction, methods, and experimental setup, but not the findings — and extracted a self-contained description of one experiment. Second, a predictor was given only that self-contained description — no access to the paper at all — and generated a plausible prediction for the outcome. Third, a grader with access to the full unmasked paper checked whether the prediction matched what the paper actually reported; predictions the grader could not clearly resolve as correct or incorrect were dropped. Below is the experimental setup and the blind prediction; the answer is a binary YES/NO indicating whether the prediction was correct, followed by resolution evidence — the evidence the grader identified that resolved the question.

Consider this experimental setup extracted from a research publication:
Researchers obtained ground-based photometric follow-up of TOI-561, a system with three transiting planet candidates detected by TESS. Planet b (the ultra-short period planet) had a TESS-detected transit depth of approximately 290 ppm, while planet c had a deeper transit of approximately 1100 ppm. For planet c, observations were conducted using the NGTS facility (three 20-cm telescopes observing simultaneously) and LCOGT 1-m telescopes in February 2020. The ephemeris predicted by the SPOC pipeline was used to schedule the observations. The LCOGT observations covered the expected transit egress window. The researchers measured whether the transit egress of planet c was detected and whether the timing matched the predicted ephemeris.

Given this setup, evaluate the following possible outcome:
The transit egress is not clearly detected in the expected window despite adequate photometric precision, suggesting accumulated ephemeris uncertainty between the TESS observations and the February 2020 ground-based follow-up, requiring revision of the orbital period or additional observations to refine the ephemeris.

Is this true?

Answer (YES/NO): NO